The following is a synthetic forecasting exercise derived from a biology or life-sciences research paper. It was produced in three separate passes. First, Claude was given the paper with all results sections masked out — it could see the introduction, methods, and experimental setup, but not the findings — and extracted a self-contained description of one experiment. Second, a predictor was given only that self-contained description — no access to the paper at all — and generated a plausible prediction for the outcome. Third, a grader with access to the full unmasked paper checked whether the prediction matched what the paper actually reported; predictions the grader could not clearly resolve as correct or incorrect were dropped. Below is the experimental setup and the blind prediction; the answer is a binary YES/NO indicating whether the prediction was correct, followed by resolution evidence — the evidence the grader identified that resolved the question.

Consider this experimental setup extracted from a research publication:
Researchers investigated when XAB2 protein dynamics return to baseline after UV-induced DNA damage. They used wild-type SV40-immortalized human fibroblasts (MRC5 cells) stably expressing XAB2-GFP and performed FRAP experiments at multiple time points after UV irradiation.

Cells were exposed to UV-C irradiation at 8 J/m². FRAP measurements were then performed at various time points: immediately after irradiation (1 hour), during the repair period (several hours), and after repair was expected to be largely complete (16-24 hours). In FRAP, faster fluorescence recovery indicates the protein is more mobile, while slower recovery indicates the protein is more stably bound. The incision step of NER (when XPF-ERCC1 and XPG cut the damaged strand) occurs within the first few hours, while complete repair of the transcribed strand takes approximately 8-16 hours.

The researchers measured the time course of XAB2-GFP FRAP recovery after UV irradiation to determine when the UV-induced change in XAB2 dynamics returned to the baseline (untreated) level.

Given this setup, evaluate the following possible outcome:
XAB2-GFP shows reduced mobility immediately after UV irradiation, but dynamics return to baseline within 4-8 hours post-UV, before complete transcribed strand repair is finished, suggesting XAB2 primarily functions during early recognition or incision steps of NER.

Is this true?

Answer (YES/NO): NO